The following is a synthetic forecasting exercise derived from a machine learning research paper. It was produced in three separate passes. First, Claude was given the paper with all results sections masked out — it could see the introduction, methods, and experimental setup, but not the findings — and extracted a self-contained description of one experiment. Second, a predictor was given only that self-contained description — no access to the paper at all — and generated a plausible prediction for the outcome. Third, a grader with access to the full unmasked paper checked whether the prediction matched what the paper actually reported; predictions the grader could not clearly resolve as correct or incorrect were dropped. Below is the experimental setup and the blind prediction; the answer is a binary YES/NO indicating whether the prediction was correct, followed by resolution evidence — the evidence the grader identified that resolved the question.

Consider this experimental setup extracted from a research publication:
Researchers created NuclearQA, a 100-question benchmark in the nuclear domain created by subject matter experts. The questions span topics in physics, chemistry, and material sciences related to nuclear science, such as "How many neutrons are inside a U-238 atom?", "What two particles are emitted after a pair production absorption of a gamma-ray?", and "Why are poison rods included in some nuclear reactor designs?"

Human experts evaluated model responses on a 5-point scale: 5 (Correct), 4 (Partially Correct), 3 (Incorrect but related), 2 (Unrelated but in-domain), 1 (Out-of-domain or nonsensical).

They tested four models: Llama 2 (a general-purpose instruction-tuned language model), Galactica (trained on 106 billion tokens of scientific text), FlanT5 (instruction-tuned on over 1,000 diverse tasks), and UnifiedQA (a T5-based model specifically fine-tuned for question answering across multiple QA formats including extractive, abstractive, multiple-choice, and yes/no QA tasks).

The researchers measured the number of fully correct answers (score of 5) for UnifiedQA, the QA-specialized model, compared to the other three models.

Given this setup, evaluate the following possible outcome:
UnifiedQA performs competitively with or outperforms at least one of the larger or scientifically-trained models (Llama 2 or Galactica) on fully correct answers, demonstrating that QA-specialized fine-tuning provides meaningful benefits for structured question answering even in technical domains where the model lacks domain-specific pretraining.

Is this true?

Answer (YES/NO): NO